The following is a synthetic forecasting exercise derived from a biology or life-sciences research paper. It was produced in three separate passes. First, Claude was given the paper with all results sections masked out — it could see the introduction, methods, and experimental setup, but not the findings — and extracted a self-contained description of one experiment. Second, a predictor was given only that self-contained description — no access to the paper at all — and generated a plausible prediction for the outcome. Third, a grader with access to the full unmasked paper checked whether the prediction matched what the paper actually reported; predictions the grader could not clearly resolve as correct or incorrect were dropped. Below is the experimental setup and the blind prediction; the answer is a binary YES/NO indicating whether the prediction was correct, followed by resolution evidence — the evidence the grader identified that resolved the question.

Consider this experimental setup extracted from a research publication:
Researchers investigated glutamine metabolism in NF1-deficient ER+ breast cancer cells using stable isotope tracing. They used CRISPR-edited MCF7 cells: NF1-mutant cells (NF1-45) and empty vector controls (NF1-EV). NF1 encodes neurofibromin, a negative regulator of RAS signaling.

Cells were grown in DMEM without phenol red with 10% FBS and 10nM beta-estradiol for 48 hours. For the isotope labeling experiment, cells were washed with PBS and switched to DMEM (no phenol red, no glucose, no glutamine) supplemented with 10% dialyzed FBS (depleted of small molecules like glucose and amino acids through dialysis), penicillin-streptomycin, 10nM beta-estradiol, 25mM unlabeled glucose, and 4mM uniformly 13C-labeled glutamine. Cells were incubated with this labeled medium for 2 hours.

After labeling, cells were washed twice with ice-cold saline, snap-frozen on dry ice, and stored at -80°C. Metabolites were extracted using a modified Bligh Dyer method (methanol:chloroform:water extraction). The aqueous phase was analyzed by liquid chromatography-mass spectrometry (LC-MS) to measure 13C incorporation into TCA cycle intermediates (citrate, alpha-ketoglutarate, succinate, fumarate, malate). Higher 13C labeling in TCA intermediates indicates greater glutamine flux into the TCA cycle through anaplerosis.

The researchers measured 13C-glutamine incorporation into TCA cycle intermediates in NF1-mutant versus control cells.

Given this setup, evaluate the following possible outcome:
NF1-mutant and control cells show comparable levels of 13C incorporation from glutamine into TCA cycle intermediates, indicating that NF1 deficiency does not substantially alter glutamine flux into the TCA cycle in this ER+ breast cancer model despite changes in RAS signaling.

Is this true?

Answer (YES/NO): NO